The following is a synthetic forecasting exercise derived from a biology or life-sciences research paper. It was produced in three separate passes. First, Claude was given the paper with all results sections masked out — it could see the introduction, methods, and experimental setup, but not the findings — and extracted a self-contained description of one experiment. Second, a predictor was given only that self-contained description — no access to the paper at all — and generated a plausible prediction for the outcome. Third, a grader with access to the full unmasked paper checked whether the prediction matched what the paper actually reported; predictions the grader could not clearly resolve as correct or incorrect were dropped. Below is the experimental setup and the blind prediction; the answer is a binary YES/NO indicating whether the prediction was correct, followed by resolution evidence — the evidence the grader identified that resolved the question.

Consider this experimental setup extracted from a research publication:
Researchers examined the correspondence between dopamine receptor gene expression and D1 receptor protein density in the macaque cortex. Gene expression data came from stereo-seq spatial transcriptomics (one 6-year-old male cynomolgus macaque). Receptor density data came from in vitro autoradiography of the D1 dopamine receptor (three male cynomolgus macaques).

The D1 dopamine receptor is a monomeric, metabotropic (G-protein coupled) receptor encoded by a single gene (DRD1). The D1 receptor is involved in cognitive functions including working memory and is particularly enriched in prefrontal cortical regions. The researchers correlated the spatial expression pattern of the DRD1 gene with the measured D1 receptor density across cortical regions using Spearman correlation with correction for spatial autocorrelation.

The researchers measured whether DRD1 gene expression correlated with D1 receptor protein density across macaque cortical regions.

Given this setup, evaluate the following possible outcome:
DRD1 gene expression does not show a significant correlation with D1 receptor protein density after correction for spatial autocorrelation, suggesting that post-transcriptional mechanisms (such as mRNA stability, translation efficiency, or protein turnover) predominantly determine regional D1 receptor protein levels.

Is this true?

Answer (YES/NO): YES